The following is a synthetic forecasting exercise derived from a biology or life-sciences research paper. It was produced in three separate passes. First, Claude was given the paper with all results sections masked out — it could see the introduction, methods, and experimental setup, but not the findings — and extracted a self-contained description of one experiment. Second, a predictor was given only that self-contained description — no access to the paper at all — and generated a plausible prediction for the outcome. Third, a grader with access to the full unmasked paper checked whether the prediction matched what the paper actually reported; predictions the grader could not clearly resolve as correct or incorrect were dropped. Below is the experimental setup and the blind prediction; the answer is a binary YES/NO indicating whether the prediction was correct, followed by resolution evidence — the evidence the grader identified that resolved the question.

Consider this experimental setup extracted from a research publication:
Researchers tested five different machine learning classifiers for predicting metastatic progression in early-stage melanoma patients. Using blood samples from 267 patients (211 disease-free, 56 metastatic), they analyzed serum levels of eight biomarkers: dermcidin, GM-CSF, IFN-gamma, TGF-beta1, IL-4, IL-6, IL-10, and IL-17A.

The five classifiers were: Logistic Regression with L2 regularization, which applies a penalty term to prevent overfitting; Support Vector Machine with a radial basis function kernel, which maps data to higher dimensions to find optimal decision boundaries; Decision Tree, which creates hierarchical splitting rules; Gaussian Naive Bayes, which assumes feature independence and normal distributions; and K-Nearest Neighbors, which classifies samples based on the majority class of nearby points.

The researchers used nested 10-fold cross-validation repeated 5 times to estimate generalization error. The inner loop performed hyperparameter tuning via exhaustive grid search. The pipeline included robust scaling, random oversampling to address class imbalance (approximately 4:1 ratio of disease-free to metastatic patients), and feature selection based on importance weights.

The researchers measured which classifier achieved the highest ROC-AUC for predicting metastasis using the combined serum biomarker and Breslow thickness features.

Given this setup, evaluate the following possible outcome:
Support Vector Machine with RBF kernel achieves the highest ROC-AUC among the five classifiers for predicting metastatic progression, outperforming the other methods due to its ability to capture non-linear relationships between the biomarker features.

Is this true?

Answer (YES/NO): NO